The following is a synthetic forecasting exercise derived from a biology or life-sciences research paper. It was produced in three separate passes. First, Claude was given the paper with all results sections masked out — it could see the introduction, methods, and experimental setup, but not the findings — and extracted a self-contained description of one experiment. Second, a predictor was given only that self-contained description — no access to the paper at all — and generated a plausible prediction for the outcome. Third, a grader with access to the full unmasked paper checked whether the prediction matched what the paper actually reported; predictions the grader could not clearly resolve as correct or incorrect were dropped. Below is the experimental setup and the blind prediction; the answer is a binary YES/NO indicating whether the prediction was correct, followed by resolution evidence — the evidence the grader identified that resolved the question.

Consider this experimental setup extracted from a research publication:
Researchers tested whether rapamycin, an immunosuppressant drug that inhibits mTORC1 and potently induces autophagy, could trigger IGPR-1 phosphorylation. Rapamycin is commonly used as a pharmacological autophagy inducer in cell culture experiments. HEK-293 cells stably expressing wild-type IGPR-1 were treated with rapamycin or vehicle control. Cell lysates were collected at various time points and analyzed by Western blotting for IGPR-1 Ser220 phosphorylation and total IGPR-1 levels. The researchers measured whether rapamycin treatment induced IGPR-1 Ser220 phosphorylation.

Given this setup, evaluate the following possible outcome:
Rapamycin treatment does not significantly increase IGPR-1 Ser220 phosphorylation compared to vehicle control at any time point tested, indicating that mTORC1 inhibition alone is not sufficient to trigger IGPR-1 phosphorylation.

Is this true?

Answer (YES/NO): NO